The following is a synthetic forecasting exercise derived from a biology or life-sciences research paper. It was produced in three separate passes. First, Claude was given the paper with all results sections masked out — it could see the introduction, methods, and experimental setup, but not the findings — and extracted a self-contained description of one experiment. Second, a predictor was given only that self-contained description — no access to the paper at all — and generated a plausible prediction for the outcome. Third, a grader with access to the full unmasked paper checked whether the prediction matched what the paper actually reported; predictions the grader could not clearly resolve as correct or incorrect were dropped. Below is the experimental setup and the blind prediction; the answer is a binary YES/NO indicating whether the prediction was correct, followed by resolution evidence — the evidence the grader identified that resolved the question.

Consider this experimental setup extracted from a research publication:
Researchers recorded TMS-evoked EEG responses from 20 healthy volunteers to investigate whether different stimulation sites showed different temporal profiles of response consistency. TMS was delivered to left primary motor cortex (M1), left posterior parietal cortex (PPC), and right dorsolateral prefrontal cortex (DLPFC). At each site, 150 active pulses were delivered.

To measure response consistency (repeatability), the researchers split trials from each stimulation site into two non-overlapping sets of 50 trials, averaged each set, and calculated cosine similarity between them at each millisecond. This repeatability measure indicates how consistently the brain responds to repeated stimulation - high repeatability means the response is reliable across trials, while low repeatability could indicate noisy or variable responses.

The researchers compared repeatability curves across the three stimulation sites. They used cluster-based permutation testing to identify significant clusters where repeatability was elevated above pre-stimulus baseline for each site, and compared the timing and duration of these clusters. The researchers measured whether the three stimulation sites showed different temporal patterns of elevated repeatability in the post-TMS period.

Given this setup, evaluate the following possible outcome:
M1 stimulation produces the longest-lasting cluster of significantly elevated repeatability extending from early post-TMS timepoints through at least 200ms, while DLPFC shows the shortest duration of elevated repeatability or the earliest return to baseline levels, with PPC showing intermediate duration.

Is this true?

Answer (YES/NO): NO